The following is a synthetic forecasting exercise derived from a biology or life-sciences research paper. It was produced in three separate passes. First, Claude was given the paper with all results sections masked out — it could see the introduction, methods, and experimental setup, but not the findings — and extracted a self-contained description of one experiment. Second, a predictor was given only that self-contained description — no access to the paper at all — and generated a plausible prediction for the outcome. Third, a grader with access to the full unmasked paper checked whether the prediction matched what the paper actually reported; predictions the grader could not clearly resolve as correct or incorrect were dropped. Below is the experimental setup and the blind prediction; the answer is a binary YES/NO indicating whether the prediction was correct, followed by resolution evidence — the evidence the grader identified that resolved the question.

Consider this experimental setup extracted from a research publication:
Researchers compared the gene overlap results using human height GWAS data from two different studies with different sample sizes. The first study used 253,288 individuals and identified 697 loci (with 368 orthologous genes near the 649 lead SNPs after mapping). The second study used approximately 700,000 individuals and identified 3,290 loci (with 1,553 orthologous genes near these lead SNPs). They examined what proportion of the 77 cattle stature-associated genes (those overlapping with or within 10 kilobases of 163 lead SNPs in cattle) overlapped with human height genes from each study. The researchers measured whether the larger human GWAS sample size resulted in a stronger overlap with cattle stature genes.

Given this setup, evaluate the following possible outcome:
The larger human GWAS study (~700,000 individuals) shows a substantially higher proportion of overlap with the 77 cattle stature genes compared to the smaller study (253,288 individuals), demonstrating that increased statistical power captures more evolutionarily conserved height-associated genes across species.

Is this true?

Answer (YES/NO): YES